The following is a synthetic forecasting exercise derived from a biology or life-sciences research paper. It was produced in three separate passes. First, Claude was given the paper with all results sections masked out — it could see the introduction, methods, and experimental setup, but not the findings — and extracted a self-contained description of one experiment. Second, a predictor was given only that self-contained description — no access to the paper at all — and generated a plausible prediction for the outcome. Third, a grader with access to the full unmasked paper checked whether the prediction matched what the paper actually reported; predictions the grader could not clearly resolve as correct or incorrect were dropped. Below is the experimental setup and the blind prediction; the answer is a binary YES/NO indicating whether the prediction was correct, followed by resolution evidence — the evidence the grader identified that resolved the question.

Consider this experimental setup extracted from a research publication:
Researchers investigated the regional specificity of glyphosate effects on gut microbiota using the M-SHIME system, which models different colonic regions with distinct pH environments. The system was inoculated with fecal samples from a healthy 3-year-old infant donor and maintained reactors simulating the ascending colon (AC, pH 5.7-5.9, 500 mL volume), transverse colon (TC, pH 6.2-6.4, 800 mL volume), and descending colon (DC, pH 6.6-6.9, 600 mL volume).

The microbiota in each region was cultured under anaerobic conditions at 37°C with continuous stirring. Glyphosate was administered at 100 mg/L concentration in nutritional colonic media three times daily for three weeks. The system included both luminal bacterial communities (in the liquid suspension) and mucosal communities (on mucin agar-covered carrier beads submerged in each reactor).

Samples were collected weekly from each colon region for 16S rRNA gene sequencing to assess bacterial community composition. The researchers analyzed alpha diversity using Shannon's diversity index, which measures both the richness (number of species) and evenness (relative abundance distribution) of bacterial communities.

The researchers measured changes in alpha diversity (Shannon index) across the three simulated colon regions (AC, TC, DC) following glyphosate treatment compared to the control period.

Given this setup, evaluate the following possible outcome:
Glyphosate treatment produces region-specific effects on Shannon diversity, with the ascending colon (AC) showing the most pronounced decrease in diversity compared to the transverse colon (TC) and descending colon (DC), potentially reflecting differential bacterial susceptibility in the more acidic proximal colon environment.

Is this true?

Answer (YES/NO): NO